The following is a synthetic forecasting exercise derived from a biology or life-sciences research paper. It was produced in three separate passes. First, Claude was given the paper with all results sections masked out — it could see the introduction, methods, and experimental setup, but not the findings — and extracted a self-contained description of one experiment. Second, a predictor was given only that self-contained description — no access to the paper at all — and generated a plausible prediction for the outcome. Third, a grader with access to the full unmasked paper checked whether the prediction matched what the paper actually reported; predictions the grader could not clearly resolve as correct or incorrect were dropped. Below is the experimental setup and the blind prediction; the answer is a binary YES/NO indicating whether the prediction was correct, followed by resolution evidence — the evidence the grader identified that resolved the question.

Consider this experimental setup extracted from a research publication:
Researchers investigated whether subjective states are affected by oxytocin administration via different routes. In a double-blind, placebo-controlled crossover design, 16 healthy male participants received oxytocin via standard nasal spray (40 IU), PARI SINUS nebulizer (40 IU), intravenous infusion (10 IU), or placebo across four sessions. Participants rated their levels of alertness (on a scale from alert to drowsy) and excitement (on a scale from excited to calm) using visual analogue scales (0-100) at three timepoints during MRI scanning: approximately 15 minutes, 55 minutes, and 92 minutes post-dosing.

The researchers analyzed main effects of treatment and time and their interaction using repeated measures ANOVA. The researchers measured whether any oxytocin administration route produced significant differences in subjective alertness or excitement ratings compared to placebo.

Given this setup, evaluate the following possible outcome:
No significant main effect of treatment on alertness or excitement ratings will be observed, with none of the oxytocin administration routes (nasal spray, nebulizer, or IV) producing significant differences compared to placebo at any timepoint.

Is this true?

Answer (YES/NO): YES